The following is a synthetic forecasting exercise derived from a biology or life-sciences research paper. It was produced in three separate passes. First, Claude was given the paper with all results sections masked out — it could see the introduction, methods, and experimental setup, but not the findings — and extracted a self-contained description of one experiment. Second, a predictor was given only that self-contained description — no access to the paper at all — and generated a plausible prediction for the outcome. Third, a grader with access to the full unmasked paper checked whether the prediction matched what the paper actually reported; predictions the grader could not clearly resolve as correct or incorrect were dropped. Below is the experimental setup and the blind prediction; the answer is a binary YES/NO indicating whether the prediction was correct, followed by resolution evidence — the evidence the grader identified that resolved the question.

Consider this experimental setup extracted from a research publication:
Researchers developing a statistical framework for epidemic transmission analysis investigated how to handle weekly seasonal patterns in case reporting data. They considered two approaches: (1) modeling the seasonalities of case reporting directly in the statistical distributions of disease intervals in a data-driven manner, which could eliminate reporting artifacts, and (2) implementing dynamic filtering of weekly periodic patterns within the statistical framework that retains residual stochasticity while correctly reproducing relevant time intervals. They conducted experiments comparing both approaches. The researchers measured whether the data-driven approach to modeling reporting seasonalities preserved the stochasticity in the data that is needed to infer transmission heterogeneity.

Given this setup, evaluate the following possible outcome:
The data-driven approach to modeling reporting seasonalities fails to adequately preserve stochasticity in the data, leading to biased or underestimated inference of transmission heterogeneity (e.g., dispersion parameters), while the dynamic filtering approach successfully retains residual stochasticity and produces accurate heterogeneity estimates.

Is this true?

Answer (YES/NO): YES